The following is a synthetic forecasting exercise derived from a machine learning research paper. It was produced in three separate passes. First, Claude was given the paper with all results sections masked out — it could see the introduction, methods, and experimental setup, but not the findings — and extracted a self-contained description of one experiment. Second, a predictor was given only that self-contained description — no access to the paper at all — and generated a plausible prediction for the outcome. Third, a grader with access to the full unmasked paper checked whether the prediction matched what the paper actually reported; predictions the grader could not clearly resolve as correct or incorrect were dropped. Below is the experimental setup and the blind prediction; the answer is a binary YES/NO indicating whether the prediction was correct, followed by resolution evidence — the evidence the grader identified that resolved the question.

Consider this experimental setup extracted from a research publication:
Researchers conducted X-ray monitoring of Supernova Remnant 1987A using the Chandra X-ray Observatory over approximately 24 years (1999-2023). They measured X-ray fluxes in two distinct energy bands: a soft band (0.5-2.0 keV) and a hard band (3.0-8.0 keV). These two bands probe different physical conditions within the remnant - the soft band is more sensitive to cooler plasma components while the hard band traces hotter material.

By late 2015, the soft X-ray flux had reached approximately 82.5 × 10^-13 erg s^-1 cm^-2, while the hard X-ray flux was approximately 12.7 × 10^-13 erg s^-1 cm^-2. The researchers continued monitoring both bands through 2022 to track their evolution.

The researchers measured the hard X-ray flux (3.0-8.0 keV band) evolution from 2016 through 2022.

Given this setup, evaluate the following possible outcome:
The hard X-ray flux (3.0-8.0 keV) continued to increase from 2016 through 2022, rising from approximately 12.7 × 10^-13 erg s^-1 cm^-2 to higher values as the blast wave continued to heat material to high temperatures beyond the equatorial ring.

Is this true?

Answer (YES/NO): NO